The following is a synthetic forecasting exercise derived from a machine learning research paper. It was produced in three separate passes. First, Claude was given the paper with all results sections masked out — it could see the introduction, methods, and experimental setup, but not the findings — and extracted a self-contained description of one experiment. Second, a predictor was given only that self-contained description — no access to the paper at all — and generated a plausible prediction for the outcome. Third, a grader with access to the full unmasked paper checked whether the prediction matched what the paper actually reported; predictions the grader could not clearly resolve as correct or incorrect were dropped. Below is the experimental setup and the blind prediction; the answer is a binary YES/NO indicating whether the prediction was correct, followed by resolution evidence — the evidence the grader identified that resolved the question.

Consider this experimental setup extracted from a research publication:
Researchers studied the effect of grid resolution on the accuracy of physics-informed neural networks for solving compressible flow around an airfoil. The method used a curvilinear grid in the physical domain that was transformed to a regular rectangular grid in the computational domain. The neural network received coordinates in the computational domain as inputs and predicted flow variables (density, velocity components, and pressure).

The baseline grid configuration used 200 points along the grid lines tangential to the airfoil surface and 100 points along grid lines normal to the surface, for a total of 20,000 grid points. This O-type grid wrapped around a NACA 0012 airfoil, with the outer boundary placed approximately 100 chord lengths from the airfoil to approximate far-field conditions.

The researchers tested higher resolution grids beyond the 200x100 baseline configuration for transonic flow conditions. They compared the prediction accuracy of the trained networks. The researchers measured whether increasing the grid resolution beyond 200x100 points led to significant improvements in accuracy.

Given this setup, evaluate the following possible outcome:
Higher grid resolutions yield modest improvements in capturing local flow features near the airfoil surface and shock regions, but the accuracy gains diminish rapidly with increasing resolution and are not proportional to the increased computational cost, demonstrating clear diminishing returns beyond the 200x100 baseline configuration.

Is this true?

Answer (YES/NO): NO